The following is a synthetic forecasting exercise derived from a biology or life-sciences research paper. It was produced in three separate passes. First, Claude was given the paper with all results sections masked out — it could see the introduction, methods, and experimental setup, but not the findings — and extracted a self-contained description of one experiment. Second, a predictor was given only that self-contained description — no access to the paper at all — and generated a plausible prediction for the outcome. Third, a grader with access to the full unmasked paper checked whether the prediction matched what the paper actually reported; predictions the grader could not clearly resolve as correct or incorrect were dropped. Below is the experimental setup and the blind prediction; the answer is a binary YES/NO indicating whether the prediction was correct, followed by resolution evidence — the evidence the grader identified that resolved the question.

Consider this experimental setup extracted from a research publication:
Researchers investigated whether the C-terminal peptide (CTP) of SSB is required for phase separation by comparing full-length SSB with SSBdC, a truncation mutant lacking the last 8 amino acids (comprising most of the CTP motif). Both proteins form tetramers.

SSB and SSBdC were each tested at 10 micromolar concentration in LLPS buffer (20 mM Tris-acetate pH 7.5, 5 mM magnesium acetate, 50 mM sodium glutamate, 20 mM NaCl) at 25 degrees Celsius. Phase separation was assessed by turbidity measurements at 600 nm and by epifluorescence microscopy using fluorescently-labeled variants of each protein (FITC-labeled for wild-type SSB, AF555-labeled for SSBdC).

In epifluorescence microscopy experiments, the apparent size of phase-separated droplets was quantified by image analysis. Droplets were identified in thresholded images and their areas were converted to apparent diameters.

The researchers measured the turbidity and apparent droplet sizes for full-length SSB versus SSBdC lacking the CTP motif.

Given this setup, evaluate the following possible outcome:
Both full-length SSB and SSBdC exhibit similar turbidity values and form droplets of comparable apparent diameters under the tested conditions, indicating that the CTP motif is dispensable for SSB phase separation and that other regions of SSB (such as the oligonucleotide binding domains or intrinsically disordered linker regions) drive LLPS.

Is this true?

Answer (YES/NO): NO